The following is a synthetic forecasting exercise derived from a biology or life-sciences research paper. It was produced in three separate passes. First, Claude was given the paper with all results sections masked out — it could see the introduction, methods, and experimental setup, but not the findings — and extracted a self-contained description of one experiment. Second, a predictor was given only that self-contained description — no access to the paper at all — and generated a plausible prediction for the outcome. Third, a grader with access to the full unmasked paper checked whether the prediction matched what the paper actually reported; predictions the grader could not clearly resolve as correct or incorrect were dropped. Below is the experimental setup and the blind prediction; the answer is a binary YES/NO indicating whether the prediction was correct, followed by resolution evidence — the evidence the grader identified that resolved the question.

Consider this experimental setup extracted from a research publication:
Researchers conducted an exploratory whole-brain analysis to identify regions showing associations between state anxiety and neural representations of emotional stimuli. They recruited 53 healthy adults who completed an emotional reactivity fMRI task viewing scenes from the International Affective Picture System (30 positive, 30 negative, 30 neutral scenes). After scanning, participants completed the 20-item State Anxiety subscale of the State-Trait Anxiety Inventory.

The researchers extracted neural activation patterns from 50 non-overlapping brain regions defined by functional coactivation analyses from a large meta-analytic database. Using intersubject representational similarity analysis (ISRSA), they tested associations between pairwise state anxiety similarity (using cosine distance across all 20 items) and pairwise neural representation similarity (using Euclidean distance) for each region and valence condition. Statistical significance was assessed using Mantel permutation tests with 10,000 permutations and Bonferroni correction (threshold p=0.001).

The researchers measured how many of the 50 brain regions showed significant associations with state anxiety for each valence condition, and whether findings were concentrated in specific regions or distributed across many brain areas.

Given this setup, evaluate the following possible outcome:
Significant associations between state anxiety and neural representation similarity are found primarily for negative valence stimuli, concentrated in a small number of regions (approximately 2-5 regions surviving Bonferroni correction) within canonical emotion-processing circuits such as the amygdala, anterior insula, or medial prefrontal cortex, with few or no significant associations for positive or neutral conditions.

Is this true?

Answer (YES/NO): NO